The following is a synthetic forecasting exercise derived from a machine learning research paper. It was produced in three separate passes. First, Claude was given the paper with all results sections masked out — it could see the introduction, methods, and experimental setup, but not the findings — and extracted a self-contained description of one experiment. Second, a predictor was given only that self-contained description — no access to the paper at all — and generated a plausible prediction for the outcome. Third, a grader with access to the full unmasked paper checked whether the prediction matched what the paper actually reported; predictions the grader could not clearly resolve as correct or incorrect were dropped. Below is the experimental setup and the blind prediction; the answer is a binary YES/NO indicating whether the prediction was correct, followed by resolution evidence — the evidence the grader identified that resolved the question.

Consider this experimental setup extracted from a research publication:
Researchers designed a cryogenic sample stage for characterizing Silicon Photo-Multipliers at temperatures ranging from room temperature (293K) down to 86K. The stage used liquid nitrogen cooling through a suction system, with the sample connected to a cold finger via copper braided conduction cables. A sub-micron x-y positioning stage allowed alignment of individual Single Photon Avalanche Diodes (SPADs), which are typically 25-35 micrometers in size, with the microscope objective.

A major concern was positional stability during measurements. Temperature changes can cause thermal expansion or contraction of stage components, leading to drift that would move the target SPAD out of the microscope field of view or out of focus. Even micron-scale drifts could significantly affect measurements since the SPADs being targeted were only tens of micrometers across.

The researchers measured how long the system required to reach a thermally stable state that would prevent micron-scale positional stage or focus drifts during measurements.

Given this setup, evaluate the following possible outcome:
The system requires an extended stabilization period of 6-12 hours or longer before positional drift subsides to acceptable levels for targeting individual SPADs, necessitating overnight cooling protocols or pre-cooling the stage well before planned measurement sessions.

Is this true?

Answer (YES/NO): YES